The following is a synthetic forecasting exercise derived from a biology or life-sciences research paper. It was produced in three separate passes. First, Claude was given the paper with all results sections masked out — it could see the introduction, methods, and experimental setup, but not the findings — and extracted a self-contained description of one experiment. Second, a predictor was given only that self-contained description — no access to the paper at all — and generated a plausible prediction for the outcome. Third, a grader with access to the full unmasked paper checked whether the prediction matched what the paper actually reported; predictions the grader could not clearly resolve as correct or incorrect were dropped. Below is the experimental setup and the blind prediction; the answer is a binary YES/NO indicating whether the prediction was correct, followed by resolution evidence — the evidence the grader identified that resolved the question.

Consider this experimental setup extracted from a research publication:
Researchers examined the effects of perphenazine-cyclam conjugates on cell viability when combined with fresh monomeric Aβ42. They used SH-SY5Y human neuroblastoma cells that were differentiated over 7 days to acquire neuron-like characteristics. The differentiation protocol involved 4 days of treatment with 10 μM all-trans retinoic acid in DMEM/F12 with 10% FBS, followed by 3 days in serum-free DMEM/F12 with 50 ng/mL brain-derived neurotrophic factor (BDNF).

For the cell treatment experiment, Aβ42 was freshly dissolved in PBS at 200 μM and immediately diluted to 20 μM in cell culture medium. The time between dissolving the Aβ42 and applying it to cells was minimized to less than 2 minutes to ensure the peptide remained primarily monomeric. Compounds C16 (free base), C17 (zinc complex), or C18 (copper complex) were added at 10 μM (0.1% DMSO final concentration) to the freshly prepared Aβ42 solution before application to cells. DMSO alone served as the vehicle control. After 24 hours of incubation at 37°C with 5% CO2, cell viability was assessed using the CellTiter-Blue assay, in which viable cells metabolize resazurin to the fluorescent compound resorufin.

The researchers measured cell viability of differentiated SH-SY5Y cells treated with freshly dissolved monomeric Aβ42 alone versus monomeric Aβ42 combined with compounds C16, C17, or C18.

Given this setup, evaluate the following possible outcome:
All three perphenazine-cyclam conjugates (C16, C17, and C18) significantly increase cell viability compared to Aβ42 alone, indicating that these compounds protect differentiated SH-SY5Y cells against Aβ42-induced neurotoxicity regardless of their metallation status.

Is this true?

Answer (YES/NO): YES